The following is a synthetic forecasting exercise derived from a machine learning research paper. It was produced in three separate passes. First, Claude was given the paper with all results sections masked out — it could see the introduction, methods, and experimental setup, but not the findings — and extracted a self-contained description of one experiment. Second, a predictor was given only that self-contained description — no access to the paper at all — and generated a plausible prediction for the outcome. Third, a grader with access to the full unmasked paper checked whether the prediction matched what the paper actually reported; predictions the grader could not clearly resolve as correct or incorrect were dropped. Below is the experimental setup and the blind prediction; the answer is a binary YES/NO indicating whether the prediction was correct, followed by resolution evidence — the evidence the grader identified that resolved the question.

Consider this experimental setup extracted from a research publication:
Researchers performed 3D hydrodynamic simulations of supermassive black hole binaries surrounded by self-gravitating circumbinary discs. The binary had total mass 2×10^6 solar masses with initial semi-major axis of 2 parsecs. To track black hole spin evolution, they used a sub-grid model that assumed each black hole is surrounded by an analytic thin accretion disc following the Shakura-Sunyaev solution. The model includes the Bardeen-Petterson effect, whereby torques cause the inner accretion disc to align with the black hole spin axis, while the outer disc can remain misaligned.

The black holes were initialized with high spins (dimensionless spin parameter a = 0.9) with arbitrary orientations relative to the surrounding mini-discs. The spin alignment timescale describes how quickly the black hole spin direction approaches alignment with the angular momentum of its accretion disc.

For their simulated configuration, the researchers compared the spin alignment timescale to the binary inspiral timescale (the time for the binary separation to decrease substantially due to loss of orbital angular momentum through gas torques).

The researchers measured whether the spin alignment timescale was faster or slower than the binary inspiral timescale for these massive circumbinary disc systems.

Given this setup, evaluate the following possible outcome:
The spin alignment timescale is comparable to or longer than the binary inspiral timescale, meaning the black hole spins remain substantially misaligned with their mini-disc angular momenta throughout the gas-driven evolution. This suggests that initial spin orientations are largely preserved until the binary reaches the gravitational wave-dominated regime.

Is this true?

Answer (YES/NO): NO